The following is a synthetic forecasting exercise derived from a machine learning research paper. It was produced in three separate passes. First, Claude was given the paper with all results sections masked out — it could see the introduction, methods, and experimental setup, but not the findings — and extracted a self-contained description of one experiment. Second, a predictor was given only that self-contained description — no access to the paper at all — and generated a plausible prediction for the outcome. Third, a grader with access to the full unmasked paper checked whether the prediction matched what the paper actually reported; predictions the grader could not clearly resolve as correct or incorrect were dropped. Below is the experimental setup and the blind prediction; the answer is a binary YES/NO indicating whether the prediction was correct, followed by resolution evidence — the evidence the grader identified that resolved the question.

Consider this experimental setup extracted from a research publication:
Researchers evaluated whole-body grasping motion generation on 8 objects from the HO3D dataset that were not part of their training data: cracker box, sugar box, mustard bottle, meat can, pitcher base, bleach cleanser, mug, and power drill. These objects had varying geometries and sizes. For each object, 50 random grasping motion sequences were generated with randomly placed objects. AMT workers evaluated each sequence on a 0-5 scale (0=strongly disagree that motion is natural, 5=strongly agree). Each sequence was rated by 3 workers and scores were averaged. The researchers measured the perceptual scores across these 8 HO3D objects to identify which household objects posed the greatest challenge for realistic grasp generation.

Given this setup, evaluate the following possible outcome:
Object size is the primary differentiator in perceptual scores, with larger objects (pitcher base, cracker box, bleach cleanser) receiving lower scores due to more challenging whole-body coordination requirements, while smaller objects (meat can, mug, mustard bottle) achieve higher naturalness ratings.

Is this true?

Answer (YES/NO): NO